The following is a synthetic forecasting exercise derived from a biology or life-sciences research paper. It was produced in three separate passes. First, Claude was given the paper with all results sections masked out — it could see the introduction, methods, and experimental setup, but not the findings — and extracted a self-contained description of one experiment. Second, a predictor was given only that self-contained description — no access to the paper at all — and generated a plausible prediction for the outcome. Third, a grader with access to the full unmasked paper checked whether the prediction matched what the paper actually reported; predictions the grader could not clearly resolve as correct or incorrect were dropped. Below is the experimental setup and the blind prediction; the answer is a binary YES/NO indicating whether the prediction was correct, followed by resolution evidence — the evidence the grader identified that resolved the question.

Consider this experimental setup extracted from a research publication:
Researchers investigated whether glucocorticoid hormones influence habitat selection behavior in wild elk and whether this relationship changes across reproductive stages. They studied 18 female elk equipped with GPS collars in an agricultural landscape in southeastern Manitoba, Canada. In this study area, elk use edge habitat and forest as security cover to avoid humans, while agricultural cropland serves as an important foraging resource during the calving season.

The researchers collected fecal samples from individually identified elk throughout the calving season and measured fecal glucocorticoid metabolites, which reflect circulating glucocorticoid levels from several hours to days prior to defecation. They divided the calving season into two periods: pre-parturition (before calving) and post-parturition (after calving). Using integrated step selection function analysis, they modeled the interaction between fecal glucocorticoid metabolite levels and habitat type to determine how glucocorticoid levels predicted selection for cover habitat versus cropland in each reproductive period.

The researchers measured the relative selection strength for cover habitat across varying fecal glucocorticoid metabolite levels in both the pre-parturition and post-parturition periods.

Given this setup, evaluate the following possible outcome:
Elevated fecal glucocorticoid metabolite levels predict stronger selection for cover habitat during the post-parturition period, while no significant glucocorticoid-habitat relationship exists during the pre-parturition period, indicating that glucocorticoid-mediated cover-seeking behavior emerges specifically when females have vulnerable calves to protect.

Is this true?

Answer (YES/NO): NO